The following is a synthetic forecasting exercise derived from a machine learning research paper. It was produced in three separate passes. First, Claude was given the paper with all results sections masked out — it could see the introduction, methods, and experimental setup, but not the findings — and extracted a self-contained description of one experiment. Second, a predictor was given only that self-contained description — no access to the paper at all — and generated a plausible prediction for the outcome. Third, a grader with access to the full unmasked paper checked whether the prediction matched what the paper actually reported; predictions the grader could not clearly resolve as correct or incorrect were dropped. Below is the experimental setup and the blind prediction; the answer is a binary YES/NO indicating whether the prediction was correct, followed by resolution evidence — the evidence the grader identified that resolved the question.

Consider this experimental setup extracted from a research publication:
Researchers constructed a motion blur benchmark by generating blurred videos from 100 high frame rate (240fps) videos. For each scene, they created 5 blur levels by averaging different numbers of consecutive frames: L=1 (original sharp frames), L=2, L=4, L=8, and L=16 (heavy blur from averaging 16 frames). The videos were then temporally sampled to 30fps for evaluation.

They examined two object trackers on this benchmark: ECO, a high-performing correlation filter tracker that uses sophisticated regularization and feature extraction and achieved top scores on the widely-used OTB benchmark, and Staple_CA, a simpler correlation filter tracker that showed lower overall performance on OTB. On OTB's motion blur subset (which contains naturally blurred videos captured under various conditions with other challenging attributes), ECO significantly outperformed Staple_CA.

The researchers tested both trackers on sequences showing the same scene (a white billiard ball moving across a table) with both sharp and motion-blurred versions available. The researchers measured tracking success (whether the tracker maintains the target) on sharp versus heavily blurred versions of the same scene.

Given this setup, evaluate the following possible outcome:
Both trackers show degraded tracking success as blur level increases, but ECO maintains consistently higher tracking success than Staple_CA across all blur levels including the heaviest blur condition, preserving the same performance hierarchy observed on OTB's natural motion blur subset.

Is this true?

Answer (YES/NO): NO